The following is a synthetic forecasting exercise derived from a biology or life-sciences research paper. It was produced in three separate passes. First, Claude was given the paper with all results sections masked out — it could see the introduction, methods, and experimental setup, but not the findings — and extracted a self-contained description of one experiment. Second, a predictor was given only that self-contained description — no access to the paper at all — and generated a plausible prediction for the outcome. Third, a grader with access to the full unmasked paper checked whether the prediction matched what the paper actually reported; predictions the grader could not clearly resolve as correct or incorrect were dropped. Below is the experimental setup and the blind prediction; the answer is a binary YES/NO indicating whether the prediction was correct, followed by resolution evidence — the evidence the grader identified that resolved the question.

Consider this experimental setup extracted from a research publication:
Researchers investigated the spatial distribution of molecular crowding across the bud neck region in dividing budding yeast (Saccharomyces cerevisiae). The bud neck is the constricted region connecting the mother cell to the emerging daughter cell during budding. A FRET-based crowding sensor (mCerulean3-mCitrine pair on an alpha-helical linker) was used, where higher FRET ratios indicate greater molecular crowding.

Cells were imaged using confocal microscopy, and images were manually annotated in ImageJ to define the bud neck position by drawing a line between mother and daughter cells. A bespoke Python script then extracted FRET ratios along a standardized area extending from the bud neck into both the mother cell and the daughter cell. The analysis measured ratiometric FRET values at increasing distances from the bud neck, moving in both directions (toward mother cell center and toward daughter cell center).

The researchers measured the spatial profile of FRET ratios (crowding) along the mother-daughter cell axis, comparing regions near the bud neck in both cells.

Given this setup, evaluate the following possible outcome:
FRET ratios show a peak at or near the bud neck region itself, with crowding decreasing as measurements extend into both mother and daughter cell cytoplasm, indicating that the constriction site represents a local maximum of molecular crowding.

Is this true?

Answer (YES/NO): NO